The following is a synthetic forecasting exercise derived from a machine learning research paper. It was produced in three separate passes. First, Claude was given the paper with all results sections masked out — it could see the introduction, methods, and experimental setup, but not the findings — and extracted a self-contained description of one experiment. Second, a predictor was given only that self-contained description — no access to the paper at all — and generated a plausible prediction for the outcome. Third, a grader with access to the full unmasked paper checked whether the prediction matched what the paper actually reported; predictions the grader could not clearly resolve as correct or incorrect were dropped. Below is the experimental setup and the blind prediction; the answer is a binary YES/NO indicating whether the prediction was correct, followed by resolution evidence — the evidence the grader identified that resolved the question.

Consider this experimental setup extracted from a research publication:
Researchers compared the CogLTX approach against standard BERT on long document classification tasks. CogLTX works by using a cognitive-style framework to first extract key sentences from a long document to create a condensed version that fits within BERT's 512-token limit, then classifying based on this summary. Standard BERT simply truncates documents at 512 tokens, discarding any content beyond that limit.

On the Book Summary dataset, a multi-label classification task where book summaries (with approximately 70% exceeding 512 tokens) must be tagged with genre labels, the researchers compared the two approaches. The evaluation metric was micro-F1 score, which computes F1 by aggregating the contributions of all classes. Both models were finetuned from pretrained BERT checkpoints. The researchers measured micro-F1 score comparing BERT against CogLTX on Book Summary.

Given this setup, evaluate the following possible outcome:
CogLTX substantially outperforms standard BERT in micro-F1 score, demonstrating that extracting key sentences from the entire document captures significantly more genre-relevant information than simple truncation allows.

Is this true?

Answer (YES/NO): NO